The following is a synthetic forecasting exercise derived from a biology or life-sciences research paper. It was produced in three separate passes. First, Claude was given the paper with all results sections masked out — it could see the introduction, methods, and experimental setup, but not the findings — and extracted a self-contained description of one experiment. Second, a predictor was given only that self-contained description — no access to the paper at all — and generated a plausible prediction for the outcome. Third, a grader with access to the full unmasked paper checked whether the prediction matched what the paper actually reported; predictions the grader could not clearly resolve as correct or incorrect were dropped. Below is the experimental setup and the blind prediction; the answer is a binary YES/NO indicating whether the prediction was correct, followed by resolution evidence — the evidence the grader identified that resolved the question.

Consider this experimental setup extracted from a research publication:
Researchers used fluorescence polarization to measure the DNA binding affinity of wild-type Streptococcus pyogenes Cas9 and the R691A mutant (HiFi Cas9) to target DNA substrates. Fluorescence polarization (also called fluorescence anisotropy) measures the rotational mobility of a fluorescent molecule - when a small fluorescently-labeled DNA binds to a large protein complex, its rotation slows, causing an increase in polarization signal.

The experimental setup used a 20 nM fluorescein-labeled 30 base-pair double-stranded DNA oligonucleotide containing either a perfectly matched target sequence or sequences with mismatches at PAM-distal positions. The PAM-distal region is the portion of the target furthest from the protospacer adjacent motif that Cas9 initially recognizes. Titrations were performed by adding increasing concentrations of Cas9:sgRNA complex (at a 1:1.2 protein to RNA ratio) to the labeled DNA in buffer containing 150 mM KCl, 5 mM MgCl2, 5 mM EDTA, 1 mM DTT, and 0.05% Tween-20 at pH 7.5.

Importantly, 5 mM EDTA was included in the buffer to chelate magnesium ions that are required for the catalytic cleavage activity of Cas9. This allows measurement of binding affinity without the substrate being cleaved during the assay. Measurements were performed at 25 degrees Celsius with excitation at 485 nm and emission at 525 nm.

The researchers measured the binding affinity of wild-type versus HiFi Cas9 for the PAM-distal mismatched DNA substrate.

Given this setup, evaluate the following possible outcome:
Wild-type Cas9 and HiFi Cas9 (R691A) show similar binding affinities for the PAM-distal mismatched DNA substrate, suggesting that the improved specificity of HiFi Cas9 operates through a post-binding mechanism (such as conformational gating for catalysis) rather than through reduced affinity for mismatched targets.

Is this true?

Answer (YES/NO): YES